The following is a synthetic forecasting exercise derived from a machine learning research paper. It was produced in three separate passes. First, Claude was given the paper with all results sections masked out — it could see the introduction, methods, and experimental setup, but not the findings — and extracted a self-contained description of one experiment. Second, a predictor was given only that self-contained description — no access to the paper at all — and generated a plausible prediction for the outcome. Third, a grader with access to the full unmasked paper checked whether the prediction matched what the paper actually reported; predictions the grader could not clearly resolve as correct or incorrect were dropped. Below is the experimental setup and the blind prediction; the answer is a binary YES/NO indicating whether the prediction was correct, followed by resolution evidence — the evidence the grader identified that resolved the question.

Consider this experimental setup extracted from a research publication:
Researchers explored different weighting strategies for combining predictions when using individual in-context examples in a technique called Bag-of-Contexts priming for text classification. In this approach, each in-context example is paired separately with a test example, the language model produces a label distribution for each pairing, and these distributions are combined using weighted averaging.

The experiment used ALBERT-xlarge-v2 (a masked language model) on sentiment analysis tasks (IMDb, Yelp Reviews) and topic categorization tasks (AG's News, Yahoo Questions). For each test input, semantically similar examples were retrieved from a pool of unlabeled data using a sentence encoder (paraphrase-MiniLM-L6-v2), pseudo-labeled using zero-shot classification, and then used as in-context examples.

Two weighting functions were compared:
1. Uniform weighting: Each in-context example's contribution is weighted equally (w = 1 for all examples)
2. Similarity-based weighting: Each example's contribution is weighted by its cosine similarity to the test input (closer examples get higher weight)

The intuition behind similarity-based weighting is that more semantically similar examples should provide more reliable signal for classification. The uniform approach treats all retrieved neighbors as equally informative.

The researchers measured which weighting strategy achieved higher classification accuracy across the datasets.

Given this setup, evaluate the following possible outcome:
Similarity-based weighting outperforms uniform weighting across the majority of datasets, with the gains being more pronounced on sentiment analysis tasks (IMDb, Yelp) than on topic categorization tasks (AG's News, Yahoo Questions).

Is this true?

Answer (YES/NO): NO